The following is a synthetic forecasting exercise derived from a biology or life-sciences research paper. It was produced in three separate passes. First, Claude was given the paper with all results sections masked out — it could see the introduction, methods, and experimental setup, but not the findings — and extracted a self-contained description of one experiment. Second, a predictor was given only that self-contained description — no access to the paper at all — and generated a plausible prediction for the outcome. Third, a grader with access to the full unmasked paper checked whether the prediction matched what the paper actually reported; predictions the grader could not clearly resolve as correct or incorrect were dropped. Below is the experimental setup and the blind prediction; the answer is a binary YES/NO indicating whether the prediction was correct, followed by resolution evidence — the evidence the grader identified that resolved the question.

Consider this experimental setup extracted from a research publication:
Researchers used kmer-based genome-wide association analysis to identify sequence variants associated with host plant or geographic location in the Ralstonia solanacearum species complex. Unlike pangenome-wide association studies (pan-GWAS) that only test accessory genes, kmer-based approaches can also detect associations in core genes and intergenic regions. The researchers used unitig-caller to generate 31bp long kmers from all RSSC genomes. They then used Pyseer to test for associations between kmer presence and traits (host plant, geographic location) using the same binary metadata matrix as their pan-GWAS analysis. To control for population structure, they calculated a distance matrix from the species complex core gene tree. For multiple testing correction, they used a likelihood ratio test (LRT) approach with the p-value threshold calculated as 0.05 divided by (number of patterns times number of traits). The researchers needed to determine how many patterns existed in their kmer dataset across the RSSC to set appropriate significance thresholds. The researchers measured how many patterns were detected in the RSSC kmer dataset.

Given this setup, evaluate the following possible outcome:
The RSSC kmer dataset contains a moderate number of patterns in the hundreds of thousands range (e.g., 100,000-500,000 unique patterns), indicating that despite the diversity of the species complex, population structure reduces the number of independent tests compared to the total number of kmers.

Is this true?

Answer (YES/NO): NO